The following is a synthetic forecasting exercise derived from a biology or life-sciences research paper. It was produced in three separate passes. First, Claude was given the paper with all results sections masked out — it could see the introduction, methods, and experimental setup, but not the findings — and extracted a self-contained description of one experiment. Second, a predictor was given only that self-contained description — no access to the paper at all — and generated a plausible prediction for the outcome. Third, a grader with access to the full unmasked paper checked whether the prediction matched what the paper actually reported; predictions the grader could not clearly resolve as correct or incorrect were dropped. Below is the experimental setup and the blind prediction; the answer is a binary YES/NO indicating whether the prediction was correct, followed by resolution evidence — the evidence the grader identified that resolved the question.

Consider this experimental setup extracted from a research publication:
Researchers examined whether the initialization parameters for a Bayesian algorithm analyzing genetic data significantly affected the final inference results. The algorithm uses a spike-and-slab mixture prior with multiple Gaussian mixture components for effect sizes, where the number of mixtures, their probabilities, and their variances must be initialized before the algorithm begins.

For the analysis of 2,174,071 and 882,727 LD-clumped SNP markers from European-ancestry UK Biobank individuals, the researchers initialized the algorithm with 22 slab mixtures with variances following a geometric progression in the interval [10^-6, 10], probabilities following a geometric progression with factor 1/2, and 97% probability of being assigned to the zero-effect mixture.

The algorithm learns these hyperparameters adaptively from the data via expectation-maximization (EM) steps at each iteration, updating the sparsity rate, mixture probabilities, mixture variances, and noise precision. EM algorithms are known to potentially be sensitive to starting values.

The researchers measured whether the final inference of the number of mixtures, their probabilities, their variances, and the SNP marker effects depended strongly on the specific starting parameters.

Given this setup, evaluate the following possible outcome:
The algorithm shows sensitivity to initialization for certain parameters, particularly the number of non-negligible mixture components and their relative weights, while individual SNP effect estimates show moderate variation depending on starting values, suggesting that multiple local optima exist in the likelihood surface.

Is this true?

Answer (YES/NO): NO